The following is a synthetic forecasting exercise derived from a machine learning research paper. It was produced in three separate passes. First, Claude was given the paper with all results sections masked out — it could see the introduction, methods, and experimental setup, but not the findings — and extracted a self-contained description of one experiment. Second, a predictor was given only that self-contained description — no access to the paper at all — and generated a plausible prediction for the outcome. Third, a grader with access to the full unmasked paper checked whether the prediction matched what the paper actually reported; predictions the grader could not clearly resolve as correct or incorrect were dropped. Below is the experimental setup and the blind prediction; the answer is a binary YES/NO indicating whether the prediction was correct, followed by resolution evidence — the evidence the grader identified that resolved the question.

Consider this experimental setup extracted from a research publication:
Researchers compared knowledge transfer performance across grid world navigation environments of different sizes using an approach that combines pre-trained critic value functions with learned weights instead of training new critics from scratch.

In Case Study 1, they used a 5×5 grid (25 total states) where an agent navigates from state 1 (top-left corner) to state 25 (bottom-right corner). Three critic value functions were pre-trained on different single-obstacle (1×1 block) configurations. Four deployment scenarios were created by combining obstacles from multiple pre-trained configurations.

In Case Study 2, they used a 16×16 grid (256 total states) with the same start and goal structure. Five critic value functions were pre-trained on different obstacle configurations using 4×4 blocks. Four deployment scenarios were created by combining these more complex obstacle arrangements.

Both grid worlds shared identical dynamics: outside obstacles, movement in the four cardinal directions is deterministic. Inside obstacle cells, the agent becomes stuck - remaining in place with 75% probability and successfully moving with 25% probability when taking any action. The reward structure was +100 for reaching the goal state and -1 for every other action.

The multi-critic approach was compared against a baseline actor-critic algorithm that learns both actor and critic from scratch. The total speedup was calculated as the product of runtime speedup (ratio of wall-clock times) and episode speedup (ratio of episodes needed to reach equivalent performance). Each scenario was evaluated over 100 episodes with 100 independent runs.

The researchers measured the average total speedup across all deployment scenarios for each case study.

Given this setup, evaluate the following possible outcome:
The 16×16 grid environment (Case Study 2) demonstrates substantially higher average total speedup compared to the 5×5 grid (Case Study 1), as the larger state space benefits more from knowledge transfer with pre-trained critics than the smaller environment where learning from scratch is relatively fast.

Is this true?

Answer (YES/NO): NO